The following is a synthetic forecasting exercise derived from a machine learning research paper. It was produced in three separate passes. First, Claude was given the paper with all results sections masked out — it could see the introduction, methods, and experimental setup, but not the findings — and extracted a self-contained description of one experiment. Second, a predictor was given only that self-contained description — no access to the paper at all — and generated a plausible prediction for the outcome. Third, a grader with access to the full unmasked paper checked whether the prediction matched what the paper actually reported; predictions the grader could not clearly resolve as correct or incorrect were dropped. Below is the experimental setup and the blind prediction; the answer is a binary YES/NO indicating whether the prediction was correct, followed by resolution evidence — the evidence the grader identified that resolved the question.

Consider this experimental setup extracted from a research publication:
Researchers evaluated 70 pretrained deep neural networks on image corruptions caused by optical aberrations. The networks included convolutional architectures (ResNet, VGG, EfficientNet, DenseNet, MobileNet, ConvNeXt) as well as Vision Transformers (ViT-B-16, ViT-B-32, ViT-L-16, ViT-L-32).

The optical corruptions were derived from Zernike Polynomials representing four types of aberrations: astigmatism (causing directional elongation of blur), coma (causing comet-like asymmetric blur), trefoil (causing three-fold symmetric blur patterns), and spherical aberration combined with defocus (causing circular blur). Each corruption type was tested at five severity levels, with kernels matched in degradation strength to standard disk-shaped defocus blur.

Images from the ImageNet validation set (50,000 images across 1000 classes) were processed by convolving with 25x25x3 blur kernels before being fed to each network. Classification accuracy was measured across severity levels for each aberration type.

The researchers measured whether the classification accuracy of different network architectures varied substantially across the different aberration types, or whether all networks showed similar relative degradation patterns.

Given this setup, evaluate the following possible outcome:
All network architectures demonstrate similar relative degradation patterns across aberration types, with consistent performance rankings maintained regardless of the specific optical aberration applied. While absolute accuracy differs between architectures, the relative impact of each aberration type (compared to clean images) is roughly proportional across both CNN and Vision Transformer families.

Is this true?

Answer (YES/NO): NO